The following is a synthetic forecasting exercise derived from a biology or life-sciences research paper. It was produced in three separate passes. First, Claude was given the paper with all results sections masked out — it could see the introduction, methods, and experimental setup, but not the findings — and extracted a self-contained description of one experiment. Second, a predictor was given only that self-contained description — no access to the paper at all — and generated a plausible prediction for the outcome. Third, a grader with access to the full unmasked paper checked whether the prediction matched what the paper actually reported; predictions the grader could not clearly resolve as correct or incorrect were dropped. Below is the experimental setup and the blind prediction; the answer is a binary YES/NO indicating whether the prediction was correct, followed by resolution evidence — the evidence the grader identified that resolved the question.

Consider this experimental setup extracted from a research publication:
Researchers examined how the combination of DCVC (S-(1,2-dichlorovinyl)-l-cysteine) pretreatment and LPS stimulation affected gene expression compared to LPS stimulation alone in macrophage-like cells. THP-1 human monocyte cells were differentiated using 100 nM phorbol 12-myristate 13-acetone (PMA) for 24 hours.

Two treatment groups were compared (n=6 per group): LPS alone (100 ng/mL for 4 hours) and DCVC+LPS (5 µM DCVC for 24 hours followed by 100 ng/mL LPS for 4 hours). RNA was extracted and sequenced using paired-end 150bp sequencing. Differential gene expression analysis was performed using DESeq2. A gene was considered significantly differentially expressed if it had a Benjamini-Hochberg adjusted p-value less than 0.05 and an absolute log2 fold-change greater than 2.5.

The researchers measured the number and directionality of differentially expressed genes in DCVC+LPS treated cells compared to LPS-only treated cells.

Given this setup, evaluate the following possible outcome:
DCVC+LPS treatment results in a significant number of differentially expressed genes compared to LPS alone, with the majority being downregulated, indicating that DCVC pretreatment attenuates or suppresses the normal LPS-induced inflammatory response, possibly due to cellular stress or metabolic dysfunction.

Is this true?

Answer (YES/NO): NO